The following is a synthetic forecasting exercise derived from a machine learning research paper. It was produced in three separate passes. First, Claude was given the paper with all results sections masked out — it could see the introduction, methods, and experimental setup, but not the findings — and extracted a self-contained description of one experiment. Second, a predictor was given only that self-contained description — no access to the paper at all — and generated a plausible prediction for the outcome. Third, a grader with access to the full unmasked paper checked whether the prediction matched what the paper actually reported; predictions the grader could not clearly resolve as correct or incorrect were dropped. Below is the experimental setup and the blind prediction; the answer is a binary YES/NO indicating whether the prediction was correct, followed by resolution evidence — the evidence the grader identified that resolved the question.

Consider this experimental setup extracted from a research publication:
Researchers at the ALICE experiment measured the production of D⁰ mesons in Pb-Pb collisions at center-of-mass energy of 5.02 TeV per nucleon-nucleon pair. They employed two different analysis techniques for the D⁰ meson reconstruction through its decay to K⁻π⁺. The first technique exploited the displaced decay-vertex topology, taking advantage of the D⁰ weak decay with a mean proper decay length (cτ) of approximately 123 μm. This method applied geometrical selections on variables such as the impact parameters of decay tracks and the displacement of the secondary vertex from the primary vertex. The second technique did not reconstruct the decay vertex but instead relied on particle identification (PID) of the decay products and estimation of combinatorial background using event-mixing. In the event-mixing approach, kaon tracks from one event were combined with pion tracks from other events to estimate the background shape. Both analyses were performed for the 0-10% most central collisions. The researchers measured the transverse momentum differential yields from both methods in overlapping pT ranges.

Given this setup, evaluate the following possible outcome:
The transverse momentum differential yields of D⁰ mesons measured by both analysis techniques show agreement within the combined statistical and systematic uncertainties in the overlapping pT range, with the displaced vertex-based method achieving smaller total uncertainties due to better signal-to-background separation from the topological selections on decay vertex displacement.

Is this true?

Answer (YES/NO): YES